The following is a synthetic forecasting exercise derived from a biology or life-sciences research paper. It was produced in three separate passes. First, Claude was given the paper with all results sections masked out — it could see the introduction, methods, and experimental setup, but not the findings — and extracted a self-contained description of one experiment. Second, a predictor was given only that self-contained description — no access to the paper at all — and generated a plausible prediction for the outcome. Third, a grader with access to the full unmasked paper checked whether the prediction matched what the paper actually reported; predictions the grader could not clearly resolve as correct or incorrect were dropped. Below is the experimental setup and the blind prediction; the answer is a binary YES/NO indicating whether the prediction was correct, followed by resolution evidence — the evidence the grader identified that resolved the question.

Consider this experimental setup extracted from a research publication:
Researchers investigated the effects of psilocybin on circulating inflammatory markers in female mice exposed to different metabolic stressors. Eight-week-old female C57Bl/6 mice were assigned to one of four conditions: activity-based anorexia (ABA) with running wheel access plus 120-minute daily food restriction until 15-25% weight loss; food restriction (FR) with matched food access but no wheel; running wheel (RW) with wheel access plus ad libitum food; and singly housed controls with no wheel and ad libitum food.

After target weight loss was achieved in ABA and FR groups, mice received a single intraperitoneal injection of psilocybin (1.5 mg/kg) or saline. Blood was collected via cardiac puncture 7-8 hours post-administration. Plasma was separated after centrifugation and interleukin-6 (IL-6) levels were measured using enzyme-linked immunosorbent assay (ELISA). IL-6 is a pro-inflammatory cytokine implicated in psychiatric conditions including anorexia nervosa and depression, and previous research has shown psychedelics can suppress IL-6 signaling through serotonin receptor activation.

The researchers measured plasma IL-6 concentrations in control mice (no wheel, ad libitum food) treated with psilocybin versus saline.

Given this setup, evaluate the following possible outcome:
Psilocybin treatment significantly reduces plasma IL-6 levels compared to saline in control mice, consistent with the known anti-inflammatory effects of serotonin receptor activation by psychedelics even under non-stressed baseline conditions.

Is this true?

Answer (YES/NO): NO